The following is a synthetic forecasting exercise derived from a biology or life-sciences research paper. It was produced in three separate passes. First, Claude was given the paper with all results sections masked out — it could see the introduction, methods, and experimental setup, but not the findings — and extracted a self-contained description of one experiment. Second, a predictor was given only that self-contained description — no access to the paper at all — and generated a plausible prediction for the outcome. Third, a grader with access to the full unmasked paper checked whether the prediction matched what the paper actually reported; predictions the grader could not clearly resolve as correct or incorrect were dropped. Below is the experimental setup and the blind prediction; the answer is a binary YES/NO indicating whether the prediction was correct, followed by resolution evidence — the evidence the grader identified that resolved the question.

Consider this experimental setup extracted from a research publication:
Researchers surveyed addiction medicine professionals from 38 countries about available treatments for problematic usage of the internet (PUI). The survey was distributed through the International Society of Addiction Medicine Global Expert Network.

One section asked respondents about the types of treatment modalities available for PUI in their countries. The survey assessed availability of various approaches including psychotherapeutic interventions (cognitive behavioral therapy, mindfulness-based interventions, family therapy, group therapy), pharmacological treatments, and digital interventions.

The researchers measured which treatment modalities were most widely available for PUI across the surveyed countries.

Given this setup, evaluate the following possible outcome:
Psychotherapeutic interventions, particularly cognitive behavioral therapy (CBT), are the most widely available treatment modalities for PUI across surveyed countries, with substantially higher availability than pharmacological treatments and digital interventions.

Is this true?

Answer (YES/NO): YES